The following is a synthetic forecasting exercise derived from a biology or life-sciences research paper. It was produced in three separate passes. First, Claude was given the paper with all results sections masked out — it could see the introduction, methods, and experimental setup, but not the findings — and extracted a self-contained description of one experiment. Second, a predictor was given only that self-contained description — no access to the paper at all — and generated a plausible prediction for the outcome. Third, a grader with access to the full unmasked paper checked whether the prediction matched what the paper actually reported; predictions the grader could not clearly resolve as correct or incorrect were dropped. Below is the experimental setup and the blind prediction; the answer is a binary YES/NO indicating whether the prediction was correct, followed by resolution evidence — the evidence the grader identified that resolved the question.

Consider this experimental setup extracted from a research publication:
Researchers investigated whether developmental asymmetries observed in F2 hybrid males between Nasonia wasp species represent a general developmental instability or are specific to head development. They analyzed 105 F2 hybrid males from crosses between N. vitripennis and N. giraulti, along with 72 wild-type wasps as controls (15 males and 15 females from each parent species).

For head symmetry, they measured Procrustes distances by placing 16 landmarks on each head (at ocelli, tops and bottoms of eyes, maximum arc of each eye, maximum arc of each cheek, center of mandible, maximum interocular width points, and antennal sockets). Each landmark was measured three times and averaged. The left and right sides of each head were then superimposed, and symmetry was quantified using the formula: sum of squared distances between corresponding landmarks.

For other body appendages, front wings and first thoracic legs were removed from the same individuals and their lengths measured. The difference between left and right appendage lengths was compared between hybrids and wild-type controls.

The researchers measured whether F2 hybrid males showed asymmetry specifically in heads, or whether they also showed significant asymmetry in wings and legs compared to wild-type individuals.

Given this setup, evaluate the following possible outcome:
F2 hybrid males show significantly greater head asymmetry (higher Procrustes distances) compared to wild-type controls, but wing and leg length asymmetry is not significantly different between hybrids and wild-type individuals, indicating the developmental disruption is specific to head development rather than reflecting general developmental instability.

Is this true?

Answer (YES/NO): YES